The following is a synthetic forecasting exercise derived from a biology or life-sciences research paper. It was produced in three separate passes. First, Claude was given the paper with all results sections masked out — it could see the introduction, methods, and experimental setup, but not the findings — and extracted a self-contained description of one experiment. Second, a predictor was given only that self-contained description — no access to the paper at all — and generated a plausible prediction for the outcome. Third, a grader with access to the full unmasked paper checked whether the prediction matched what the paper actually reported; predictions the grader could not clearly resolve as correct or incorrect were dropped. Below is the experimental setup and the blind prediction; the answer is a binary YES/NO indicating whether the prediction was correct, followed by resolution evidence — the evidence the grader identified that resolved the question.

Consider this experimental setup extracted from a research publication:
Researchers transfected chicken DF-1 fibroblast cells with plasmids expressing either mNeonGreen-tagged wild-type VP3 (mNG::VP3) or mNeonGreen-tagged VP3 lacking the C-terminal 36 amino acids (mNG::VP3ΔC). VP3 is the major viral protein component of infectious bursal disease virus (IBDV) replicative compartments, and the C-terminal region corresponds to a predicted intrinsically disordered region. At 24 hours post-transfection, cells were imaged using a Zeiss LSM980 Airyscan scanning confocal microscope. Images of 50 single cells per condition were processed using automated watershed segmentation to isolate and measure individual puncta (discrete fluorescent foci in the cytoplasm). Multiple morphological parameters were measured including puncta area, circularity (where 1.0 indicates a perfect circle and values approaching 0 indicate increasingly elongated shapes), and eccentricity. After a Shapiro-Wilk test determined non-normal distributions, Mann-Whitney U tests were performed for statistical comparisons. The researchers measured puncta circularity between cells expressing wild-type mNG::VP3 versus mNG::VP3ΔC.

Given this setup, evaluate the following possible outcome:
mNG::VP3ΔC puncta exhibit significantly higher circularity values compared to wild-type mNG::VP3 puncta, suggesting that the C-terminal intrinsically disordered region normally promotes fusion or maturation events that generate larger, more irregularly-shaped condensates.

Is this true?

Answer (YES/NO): NO